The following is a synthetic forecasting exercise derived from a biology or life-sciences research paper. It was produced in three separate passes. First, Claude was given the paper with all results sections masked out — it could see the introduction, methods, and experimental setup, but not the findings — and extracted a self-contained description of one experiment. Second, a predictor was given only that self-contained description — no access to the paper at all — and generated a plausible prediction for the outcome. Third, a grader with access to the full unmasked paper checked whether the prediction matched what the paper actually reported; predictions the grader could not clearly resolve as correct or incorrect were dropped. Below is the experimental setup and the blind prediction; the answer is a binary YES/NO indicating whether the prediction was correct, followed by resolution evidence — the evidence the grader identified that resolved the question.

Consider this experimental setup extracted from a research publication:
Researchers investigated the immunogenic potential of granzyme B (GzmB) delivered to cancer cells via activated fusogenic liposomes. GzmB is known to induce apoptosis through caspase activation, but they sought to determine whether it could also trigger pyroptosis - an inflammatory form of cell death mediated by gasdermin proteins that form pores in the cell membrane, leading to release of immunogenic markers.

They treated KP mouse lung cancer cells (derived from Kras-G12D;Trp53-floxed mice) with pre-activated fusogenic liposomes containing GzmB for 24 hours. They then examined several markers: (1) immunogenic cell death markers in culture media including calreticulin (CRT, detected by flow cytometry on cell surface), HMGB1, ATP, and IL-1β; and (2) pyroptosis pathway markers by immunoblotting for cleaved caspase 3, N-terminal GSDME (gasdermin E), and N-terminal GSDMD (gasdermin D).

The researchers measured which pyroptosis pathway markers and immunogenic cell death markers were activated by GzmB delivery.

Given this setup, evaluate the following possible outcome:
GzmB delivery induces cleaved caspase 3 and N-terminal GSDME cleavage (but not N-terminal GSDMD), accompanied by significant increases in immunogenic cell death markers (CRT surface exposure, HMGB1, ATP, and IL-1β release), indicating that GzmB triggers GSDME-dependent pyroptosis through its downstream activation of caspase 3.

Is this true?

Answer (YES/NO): NO